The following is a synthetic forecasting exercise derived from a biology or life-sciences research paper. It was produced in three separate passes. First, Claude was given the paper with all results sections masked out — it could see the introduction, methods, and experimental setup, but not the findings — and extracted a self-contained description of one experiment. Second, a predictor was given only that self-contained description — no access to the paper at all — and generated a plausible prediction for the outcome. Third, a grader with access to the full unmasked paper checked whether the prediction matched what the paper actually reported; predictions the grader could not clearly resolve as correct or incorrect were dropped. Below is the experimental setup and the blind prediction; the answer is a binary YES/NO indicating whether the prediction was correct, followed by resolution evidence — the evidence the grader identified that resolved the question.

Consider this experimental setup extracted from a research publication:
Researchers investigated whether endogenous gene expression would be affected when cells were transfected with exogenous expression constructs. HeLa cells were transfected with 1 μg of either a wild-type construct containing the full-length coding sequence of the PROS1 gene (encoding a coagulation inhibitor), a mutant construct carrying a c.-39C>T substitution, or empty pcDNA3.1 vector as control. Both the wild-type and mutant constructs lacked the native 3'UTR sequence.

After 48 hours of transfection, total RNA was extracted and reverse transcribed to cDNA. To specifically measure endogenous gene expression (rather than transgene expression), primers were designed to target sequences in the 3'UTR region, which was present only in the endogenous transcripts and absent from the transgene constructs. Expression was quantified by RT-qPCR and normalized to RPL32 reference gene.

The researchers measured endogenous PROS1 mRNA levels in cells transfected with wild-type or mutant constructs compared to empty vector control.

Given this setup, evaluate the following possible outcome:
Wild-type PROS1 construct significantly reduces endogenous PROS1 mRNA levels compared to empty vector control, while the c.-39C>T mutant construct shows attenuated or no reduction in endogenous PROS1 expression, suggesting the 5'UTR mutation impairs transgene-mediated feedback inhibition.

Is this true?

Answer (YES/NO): NO